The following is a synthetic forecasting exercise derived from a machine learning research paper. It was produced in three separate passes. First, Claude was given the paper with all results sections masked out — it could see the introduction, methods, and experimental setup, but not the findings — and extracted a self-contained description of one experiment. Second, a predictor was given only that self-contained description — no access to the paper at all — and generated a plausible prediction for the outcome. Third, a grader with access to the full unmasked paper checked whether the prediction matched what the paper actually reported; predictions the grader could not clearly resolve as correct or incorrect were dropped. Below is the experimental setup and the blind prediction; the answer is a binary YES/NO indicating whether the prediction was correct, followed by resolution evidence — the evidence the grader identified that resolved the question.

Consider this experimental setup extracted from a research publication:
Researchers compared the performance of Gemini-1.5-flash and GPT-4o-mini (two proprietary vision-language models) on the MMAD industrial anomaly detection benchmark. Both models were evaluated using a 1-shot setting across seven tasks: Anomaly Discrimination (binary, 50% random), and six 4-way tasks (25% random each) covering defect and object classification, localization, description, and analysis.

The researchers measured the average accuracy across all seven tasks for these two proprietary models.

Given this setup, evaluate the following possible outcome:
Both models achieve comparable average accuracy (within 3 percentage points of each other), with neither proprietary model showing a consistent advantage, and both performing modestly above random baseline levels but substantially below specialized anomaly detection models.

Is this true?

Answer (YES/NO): NO